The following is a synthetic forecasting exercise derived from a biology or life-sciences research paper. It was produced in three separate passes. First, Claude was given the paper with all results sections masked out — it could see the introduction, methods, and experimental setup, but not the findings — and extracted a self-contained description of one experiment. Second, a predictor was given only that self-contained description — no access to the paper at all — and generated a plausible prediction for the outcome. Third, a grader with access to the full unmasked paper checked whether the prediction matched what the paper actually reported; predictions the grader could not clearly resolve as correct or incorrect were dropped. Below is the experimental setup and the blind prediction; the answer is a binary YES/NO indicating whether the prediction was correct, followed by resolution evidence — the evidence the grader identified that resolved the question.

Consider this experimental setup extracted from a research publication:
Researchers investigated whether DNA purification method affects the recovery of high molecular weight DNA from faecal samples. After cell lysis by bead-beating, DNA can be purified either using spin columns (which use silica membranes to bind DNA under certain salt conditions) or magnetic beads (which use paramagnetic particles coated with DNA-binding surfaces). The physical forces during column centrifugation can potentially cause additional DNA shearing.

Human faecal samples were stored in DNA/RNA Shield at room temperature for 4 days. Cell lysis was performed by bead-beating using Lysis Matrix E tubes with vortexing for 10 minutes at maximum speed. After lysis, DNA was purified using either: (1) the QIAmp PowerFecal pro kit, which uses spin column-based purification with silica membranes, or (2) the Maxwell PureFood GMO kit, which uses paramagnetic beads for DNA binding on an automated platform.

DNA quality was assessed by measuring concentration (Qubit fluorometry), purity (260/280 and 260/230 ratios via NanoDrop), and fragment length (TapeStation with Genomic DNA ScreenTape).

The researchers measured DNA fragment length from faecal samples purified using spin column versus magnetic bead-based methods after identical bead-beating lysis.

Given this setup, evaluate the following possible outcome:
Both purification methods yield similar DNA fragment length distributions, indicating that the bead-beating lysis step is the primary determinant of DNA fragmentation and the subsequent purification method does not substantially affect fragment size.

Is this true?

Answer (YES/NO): NO